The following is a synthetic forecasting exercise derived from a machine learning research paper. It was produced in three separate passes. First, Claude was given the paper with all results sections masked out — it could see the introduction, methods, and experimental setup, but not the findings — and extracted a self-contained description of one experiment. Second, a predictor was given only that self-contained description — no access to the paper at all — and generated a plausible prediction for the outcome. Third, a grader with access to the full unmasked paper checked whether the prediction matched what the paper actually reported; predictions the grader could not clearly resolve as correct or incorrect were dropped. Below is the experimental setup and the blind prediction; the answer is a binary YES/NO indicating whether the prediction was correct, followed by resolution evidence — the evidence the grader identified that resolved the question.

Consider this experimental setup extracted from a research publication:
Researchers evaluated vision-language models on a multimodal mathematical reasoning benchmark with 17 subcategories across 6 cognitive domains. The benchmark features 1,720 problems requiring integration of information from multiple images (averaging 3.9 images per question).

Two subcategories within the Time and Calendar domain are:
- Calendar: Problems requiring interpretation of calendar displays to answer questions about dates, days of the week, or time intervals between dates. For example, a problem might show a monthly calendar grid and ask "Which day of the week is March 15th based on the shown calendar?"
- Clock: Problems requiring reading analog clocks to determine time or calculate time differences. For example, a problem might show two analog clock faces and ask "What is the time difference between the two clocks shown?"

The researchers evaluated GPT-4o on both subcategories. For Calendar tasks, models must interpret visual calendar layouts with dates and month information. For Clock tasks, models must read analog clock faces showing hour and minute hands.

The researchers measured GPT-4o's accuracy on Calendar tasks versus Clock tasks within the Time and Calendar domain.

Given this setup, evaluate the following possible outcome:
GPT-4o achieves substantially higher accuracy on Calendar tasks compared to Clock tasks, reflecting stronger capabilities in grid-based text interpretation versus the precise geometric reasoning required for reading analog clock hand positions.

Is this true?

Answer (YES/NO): YES